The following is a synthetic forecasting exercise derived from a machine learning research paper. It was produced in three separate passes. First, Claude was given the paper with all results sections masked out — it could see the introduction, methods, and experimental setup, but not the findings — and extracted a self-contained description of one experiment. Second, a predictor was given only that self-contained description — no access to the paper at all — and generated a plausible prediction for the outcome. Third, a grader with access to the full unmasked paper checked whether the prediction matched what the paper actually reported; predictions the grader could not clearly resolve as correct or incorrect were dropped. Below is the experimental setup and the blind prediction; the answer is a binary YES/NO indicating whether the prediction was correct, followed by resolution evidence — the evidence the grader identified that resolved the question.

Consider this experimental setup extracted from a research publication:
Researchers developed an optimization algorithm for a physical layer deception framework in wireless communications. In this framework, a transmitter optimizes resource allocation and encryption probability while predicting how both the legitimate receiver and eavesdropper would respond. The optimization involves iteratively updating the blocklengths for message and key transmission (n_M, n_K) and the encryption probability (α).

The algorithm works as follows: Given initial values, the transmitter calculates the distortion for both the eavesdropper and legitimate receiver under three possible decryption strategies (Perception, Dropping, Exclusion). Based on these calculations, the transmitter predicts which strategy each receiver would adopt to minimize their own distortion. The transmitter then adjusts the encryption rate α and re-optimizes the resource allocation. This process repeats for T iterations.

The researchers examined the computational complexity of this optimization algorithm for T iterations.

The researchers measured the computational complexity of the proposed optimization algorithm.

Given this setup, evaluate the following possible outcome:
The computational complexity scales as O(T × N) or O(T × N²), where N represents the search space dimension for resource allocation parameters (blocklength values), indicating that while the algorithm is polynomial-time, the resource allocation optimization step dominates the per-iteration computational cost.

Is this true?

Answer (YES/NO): NO